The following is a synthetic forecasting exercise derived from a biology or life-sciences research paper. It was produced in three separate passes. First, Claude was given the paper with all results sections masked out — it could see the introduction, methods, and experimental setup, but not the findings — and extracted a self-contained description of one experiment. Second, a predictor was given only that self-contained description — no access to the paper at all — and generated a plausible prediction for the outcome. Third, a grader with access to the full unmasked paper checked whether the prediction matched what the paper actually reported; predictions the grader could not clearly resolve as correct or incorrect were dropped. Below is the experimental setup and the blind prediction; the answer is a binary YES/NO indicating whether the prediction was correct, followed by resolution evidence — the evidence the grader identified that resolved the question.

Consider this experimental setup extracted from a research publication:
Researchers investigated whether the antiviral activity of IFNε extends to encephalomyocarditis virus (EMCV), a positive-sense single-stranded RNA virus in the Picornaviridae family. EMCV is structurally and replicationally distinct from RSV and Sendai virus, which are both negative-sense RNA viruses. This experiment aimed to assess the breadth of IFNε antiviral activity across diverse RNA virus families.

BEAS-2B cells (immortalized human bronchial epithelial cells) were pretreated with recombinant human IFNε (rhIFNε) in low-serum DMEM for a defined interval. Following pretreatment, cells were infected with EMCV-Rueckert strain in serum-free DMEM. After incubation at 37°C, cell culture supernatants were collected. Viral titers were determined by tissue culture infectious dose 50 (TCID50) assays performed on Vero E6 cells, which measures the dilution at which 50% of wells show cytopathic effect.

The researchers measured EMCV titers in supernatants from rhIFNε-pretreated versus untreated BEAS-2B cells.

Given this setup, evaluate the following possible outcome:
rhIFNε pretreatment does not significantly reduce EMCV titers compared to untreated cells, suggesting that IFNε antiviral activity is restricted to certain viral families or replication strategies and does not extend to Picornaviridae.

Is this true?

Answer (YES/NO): NO